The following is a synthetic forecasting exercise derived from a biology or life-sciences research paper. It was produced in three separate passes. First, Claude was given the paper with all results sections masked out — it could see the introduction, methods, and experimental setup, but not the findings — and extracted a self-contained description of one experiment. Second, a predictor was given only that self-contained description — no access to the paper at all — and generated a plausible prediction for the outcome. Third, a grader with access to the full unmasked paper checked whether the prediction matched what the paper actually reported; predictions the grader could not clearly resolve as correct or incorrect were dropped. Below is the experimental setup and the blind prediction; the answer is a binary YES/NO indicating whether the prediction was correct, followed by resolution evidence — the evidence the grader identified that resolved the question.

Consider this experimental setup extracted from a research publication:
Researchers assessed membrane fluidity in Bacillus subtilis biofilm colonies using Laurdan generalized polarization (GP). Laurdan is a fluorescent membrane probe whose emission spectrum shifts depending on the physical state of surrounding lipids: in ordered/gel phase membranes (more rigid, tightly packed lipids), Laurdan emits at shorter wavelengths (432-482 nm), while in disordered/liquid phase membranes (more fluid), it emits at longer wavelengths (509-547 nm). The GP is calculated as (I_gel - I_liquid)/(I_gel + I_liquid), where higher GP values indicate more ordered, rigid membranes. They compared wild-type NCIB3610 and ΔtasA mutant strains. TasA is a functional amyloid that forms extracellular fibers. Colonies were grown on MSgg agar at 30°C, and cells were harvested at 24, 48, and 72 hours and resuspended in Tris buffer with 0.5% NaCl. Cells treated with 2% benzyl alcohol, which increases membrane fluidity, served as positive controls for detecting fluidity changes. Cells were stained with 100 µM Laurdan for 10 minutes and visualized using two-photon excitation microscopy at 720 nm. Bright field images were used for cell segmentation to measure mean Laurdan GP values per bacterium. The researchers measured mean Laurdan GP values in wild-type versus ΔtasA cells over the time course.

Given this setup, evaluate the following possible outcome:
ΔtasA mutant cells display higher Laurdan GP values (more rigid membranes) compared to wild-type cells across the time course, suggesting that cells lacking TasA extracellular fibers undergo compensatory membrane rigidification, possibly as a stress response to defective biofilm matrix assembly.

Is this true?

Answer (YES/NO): NO